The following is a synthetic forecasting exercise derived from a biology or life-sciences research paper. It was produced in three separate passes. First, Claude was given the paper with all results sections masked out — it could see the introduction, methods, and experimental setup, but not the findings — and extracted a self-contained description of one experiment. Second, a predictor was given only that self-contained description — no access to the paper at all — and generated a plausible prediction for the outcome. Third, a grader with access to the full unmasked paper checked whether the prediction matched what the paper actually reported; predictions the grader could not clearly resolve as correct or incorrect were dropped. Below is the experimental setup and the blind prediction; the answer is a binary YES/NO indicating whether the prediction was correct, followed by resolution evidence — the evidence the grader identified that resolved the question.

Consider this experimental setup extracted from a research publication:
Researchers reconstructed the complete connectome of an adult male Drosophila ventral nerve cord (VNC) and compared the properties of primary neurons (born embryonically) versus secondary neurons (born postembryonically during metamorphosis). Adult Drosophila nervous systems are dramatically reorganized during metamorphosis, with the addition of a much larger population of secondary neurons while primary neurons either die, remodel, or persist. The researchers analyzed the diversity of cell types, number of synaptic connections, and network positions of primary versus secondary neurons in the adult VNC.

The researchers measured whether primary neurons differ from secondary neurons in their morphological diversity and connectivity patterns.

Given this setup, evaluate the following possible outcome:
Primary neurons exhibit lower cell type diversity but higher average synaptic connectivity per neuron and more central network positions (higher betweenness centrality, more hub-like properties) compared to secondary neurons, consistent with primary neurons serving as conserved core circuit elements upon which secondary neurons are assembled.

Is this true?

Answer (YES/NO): NO